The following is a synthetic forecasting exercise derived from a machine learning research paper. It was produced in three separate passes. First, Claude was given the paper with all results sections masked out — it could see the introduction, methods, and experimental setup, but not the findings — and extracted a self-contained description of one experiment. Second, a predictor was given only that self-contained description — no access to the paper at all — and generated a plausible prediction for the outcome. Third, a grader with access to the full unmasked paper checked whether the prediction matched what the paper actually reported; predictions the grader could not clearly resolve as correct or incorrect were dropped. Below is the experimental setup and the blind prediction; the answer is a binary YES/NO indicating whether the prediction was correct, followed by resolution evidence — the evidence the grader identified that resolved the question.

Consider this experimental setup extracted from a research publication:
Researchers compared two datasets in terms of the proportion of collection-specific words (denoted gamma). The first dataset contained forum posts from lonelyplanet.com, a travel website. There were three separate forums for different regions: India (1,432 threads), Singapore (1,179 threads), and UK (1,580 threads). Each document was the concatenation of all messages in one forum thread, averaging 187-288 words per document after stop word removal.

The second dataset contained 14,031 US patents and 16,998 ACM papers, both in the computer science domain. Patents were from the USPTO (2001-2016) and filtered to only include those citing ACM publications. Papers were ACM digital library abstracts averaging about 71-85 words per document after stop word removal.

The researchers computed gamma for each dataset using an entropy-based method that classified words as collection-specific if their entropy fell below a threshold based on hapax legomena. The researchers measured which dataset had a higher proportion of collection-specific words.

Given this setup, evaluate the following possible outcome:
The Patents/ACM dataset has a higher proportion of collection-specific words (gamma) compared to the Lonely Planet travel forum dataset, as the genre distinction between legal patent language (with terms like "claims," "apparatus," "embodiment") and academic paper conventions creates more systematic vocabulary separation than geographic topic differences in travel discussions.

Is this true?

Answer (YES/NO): NO